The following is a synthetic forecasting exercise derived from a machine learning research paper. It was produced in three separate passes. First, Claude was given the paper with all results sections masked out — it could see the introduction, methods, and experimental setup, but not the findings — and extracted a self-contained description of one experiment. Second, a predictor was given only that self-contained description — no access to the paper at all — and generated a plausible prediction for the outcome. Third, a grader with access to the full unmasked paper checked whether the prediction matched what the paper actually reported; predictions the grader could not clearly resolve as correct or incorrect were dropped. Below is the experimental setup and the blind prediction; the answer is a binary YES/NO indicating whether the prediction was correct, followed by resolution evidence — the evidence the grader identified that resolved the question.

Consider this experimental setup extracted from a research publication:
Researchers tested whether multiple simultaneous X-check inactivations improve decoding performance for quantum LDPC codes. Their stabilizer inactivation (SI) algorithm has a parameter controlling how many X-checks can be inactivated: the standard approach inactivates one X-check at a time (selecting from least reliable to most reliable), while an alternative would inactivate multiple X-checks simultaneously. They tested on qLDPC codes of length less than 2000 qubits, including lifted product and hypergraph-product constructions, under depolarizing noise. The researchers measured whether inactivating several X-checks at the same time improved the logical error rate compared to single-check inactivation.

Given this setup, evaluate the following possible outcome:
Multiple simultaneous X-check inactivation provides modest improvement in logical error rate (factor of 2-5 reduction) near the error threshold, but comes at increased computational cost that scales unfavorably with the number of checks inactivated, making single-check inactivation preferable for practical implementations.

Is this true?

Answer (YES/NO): NO